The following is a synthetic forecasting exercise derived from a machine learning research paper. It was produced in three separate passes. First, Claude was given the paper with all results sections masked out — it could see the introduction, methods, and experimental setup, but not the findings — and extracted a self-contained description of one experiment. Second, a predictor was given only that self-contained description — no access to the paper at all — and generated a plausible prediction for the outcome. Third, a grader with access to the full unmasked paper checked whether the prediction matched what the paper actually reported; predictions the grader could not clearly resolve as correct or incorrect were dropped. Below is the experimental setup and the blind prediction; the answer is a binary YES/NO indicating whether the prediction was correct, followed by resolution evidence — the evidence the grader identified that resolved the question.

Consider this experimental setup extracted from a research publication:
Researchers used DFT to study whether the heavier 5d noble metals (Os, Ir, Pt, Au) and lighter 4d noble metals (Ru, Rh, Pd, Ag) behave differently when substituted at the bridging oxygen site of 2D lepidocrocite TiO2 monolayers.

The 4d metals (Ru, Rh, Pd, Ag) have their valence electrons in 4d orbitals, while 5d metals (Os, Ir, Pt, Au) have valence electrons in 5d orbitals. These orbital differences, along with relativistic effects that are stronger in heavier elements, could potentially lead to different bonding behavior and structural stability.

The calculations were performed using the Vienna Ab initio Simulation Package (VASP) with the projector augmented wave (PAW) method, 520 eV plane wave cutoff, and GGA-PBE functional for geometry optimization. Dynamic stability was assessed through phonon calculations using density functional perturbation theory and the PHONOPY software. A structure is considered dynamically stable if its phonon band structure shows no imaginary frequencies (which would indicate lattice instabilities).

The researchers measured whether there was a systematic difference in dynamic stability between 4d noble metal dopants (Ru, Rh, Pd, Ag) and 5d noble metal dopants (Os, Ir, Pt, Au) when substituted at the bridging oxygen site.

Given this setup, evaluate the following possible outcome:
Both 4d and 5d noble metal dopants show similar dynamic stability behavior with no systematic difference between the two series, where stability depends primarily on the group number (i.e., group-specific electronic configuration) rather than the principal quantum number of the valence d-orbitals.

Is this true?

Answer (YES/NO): YES